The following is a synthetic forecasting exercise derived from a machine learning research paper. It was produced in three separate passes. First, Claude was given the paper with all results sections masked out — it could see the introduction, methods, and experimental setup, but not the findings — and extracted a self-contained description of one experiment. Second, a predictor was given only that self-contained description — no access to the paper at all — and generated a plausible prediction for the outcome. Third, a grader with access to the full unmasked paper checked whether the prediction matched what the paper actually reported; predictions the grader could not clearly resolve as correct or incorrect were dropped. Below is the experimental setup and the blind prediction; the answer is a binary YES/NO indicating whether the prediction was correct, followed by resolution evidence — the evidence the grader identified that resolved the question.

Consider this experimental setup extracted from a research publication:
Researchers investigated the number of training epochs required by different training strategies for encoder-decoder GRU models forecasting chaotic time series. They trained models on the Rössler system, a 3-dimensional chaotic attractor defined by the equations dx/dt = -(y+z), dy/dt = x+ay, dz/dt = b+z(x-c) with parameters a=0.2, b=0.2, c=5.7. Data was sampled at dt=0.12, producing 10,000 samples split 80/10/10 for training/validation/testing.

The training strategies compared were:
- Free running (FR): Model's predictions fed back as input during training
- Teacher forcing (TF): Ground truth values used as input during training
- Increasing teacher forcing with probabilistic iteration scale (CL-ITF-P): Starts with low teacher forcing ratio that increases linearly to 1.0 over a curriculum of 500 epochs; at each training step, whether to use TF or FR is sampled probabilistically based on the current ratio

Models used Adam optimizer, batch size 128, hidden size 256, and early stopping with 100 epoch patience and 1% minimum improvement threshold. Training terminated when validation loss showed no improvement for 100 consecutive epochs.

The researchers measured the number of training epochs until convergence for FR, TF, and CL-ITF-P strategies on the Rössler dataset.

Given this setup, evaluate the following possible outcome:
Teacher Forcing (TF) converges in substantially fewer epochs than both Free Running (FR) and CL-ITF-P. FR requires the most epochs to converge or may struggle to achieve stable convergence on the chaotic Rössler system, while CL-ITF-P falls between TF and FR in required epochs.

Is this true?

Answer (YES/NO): NO